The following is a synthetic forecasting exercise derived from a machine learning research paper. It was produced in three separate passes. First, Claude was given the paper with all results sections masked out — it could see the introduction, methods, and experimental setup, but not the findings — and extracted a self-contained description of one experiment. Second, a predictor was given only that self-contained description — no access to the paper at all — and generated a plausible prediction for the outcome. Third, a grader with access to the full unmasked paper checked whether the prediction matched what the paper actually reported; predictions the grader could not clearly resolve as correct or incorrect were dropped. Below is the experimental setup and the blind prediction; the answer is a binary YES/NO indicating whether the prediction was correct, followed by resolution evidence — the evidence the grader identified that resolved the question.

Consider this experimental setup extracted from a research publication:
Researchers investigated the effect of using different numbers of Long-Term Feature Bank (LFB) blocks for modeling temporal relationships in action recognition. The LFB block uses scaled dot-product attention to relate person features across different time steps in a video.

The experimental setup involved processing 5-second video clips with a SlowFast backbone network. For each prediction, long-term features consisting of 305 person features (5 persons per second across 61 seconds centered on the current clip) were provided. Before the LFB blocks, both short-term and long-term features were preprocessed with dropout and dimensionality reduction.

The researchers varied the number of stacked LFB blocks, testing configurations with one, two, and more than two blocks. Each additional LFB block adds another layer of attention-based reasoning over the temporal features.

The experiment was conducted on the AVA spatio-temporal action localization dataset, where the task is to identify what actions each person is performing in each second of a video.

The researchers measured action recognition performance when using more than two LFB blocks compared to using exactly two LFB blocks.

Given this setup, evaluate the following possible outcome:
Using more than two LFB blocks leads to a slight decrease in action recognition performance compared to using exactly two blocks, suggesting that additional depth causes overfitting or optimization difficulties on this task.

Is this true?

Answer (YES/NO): NO